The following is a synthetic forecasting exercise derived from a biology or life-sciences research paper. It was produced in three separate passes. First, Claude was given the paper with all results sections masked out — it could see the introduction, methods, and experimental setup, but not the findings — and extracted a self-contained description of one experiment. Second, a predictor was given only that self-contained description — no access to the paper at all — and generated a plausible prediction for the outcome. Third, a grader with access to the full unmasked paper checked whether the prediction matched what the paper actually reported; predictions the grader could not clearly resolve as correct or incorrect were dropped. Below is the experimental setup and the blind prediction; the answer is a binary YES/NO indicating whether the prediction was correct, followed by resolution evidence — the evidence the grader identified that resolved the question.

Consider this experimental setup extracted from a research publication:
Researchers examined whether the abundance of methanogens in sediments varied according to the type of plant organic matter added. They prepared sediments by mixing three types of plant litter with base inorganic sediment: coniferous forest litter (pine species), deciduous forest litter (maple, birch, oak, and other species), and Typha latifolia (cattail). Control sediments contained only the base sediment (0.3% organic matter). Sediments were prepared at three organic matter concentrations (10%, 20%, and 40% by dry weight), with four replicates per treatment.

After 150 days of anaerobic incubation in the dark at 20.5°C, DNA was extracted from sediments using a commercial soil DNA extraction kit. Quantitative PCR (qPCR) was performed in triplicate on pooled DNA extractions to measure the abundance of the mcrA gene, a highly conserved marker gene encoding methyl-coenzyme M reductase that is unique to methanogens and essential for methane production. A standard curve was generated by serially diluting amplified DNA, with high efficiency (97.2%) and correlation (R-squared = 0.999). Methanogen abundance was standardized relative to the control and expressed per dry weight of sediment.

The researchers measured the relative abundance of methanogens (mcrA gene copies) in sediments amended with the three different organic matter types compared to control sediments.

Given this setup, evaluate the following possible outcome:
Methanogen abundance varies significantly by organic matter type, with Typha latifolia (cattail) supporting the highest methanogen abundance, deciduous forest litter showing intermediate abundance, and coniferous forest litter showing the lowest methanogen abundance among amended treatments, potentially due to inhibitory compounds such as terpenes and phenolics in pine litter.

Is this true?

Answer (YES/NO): NO